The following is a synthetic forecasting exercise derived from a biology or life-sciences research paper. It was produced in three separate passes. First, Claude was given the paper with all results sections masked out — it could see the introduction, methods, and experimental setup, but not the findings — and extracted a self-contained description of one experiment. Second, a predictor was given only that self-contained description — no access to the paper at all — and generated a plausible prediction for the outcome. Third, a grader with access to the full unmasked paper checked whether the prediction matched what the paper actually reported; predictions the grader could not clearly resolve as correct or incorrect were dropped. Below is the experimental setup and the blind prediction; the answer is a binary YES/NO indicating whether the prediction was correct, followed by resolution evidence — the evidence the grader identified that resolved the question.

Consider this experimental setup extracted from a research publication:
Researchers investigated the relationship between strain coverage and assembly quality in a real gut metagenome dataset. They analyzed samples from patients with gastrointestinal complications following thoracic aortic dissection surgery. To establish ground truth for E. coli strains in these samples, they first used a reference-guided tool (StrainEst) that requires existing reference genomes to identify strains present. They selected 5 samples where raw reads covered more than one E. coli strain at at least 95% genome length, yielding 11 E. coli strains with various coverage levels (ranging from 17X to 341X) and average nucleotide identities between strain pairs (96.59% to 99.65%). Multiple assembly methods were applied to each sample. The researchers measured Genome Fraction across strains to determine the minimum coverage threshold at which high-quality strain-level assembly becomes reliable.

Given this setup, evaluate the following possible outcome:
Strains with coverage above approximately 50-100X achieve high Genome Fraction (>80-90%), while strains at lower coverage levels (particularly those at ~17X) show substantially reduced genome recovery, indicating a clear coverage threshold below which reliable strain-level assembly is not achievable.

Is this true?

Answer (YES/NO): NO